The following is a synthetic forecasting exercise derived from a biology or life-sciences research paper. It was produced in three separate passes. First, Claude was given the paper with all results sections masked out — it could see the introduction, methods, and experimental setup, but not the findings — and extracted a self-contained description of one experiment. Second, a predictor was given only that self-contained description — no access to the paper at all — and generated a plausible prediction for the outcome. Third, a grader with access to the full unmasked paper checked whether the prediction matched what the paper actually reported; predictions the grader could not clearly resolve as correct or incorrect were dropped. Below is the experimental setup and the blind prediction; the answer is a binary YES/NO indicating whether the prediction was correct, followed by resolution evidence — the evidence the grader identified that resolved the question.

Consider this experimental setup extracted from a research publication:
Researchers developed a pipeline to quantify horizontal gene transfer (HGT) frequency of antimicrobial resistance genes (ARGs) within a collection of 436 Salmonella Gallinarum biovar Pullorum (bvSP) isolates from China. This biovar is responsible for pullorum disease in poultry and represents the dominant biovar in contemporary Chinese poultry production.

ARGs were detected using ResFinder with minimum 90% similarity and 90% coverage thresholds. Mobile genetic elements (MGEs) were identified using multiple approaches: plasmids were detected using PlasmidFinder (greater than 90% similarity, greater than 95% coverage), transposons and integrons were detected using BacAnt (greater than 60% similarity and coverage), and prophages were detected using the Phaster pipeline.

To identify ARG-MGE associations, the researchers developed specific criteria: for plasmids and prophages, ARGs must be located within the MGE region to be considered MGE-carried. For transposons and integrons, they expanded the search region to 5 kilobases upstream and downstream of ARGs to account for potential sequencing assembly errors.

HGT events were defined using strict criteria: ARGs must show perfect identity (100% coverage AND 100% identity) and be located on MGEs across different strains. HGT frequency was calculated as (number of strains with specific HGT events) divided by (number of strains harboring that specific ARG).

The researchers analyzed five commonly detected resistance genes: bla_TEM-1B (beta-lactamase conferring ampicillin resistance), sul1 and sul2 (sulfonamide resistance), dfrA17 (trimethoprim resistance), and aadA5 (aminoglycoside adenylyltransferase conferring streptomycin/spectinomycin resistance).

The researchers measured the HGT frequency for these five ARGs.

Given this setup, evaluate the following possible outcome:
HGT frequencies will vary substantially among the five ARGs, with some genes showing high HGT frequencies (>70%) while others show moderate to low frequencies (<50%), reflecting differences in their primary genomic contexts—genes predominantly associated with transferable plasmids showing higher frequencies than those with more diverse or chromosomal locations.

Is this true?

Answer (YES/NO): NO